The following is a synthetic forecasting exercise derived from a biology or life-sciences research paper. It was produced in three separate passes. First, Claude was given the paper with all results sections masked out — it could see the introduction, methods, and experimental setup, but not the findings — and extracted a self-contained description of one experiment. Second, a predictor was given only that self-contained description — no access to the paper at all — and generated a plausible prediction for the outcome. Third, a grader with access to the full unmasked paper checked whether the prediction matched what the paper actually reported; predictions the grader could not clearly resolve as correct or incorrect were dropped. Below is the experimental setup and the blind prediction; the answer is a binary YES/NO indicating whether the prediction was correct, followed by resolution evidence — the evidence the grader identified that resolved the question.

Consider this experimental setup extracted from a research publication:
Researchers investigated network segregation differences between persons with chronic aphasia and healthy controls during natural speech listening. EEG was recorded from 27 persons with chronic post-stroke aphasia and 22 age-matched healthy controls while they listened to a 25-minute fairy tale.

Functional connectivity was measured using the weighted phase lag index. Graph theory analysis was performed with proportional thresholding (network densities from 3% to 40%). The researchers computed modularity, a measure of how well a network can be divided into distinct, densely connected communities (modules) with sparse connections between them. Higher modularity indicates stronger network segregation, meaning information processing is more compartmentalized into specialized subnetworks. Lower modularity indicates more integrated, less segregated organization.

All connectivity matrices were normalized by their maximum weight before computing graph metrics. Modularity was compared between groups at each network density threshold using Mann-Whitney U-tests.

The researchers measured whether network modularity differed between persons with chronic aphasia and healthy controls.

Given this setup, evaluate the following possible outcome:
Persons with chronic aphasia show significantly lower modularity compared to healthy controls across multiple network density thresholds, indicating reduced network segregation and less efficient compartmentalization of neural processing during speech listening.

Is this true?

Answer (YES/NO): NO